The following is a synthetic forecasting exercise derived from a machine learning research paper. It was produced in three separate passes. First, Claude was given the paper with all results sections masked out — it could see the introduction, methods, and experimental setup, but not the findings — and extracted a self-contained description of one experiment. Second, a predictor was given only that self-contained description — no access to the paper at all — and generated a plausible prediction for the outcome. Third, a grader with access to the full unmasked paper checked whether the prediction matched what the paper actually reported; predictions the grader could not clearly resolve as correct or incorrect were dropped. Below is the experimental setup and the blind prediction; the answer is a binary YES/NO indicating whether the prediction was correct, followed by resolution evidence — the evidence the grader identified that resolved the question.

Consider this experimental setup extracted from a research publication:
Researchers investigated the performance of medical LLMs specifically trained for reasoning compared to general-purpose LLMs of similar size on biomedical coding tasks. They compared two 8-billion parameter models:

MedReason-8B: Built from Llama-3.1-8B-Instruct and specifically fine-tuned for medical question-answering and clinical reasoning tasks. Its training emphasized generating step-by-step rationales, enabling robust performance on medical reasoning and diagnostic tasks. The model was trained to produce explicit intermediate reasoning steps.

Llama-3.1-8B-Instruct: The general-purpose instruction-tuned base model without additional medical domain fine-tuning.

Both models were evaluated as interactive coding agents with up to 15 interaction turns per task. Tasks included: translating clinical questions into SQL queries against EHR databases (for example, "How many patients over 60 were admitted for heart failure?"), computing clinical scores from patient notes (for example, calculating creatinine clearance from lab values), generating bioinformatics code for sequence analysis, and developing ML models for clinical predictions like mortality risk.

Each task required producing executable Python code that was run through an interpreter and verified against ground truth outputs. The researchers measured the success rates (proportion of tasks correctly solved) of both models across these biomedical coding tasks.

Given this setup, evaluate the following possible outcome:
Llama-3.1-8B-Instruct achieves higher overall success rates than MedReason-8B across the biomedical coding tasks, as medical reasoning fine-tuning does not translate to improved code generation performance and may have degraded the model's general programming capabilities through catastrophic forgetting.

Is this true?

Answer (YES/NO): YES